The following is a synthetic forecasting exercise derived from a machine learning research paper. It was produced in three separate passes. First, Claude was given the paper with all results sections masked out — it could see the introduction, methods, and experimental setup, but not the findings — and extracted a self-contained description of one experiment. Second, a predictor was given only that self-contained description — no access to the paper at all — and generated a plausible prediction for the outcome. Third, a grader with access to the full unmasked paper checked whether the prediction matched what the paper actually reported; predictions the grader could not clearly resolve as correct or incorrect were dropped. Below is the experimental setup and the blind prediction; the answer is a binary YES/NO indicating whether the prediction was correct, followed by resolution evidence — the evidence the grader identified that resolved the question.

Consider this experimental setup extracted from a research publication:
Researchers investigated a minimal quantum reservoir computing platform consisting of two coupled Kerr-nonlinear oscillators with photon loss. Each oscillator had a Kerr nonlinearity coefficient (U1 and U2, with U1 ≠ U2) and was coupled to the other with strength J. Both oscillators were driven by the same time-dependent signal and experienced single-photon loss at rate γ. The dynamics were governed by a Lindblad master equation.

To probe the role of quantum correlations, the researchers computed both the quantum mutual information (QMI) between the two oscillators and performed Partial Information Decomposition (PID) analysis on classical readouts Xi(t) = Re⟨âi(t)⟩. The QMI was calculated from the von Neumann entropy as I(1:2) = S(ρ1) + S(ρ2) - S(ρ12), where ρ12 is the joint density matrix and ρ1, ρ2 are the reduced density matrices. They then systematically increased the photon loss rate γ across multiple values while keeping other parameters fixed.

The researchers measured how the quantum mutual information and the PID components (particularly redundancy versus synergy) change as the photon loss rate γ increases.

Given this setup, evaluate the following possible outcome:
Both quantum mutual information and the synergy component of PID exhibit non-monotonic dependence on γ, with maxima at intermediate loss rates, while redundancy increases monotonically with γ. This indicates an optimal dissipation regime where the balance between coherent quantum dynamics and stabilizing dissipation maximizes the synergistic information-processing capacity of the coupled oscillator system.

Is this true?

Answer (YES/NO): NO